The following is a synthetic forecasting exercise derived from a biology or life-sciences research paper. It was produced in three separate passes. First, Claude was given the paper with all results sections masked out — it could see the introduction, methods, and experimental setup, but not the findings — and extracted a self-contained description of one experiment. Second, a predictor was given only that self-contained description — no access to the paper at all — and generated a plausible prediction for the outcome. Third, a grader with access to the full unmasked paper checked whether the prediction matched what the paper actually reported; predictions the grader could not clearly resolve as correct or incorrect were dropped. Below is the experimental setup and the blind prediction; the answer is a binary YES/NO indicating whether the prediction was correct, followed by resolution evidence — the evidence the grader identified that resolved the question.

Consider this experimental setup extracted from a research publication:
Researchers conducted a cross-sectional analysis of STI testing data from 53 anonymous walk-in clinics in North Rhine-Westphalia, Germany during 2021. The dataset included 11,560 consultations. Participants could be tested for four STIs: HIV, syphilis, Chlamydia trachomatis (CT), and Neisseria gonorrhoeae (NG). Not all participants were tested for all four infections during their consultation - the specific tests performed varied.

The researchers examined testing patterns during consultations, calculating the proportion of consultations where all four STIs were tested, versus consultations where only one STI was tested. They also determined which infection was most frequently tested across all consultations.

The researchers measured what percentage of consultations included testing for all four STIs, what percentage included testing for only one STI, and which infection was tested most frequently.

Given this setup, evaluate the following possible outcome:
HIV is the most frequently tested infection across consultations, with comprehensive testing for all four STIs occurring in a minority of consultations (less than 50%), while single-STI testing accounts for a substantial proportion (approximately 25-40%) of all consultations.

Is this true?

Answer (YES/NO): NO